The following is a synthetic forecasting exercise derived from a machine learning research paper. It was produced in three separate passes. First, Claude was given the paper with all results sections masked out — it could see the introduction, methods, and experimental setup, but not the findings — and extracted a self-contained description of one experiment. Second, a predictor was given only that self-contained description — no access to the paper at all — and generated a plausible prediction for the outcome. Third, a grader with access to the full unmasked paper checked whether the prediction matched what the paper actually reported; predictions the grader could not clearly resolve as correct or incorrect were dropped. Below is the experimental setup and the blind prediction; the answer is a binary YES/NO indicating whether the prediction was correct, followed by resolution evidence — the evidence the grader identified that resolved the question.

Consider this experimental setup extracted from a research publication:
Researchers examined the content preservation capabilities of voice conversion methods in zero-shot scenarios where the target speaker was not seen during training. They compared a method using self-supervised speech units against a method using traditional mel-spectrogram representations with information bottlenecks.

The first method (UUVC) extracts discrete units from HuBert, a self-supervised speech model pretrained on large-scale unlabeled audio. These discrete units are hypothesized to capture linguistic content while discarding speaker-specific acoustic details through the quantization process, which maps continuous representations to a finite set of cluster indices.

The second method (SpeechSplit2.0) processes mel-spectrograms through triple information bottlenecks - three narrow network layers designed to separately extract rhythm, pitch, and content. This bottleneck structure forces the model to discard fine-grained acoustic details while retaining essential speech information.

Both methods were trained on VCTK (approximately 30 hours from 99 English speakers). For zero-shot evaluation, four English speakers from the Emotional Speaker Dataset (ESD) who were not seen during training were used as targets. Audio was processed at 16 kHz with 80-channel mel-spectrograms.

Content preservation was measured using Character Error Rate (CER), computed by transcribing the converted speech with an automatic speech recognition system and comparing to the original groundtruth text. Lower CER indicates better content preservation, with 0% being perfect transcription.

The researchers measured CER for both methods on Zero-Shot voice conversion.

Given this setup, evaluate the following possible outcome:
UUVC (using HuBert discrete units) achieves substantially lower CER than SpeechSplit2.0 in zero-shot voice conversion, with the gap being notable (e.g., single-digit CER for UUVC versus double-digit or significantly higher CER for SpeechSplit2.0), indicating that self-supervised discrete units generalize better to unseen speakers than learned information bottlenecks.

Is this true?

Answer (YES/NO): NO